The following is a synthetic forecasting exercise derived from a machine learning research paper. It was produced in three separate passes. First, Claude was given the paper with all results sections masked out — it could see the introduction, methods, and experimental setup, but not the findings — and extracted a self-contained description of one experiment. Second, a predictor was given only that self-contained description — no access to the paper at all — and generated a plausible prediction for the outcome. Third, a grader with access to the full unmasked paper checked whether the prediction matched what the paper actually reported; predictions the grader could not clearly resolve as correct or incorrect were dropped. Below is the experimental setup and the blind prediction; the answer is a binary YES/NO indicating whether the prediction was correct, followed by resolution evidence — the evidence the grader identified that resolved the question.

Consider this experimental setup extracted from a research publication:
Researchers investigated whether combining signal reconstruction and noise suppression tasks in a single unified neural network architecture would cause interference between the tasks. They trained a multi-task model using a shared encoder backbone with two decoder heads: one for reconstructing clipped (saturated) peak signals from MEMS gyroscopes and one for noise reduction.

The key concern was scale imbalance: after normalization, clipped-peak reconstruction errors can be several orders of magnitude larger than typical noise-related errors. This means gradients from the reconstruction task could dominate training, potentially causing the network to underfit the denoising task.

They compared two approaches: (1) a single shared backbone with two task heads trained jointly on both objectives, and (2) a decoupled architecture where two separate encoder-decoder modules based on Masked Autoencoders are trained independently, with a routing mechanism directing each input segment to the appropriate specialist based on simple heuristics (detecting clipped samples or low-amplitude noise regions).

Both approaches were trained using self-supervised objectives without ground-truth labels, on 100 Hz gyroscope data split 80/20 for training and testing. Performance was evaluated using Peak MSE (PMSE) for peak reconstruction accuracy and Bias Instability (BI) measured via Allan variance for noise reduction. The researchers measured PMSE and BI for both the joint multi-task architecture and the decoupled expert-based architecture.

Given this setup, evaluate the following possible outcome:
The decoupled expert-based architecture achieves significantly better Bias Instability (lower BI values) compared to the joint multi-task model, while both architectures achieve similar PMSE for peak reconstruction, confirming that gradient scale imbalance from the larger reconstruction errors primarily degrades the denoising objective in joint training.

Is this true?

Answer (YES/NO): NO